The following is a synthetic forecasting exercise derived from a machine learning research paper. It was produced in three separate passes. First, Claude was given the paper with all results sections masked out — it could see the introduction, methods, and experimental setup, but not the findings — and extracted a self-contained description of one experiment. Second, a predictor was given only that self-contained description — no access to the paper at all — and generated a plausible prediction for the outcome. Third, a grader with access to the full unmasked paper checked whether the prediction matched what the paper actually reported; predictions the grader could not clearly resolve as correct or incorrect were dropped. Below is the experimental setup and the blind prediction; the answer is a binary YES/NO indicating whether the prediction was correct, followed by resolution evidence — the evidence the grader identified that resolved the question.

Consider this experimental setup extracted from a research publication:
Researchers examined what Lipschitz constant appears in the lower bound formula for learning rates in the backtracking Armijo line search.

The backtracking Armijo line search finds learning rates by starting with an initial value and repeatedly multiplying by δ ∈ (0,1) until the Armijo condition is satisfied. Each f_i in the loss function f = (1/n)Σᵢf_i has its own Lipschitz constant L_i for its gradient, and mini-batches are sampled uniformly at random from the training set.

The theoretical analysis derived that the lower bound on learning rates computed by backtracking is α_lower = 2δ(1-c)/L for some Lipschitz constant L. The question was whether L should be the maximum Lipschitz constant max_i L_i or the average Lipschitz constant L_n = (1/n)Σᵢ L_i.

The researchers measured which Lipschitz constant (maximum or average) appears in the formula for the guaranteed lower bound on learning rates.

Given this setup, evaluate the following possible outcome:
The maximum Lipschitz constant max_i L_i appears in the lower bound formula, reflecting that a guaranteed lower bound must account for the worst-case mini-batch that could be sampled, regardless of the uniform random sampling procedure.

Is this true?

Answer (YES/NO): YES